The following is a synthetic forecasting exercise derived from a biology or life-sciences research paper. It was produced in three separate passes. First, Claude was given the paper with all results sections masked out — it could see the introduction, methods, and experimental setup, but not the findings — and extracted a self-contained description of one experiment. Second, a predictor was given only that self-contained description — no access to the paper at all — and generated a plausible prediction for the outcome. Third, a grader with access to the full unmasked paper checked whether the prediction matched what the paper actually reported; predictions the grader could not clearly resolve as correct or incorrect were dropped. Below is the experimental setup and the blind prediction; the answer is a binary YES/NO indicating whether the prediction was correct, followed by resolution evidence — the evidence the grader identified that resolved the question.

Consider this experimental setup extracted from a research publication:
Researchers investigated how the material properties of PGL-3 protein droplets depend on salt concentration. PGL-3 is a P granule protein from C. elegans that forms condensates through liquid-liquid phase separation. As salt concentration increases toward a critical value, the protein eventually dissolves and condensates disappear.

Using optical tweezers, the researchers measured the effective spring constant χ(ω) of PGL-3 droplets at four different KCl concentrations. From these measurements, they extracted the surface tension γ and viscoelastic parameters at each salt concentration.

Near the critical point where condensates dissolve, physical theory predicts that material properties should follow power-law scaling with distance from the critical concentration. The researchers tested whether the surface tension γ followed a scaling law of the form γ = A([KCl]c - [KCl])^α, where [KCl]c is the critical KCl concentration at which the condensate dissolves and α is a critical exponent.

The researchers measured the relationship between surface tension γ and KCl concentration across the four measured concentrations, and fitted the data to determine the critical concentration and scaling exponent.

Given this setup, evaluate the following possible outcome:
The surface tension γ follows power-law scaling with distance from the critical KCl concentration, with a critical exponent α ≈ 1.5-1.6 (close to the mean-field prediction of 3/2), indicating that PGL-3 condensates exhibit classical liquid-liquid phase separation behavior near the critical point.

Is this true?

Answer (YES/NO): YES